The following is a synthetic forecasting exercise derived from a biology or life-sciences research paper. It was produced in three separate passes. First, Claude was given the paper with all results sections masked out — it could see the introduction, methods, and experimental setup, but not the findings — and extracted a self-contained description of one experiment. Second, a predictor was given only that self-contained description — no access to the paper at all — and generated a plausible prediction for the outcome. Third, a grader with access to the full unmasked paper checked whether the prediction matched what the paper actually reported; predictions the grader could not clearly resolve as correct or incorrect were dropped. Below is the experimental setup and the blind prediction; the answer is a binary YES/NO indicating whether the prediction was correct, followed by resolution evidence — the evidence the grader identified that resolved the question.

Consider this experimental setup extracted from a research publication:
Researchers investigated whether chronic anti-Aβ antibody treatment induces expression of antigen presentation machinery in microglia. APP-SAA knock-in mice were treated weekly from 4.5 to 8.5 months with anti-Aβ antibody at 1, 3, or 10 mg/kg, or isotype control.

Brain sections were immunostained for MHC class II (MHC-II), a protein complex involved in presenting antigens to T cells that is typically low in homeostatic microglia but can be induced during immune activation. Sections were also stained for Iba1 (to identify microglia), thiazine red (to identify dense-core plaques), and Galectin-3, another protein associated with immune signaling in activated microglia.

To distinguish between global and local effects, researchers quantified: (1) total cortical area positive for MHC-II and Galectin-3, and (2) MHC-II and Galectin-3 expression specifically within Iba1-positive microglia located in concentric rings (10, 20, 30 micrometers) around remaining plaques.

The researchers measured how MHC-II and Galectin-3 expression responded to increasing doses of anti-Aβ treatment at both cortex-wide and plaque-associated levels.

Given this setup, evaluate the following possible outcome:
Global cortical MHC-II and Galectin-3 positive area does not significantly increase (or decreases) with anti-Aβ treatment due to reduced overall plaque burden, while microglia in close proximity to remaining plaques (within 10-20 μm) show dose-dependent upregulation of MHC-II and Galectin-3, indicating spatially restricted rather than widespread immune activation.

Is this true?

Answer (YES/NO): YES